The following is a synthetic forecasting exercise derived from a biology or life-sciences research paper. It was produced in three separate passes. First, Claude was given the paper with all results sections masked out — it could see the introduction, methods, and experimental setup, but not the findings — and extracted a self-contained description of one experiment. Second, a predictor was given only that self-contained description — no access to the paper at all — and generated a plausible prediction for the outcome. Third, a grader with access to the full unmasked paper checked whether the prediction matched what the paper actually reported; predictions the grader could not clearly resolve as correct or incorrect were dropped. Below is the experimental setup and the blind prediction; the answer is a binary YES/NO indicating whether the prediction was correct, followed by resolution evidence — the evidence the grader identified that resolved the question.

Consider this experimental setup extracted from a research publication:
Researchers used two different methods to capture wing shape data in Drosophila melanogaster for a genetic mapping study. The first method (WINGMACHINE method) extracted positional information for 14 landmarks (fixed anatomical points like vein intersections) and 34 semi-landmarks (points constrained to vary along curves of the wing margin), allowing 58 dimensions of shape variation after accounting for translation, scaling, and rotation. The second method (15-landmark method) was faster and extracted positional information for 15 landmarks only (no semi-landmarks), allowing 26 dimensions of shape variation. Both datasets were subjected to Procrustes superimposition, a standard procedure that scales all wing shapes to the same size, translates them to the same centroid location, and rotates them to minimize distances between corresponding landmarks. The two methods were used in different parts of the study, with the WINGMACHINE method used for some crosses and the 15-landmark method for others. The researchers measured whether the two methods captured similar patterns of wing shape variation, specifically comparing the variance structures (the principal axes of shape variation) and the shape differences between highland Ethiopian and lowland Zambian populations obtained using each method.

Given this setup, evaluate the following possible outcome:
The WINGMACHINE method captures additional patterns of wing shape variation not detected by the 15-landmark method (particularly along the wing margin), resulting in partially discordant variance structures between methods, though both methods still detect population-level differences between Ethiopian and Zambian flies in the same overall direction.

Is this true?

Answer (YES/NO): NO